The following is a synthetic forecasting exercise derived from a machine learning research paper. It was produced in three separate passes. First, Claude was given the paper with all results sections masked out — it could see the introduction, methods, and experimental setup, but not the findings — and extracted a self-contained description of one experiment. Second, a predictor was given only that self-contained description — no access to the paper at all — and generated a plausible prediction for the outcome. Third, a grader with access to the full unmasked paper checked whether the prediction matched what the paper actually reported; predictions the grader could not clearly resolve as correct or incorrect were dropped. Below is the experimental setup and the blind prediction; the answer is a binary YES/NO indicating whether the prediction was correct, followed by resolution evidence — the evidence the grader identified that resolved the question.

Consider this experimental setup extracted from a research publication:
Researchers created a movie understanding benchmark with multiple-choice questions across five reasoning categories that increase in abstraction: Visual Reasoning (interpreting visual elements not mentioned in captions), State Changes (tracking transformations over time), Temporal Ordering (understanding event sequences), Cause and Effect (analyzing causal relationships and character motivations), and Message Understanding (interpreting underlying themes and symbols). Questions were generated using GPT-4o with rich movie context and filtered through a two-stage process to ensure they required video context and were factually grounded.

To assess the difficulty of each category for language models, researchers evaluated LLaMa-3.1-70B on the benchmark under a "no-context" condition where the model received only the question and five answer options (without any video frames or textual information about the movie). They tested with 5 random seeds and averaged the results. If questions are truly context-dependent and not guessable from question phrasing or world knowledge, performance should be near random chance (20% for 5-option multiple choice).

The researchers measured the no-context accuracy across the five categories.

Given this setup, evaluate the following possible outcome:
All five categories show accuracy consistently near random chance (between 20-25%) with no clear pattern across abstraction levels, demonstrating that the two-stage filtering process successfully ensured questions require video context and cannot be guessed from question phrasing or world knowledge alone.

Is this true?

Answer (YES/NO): NO